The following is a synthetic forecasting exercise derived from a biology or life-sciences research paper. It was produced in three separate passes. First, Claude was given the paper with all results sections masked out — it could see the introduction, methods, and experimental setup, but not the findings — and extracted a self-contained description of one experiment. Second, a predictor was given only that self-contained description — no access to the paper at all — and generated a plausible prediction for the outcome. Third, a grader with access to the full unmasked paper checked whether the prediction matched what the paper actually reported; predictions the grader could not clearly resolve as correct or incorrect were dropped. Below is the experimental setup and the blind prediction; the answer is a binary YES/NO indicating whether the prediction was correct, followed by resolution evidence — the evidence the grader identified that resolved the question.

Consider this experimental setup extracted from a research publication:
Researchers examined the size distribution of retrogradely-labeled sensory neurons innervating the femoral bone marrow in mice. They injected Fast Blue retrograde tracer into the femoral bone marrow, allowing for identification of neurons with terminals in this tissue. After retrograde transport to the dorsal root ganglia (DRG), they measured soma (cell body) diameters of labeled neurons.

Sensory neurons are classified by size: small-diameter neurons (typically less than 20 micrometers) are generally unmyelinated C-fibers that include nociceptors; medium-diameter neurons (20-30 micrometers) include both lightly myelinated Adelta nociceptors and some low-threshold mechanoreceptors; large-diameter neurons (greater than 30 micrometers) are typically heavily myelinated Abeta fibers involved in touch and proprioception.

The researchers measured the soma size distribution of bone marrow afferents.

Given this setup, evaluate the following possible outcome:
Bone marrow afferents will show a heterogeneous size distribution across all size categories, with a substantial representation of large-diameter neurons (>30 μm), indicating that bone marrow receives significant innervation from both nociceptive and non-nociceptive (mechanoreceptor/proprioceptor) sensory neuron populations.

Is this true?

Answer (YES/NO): NO